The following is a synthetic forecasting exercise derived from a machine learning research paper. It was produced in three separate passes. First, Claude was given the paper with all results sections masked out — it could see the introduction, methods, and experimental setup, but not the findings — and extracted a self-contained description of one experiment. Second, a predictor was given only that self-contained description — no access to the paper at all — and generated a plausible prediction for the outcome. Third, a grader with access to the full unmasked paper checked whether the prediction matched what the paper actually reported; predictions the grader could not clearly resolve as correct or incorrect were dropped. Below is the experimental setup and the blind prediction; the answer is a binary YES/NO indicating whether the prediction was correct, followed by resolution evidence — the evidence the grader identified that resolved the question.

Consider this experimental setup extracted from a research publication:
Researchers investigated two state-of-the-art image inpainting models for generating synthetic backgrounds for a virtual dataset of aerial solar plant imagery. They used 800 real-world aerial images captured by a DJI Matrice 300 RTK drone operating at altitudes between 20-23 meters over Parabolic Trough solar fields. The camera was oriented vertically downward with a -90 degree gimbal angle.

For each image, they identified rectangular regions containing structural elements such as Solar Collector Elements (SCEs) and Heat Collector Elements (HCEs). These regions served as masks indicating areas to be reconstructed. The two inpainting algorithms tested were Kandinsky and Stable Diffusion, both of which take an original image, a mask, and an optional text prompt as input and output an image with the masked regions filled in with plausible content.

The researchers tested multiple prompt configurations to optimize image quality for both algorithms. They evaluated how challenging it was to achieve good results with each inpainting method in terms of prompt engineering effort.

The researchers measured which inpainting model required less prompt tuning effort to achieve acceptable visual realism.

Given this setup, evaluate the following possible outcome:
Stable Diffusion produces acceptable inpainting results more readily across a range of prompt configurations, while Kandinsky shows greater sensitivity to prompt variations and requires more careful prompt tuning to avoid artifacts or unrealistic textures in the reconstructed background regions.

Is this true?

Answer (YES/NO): NO